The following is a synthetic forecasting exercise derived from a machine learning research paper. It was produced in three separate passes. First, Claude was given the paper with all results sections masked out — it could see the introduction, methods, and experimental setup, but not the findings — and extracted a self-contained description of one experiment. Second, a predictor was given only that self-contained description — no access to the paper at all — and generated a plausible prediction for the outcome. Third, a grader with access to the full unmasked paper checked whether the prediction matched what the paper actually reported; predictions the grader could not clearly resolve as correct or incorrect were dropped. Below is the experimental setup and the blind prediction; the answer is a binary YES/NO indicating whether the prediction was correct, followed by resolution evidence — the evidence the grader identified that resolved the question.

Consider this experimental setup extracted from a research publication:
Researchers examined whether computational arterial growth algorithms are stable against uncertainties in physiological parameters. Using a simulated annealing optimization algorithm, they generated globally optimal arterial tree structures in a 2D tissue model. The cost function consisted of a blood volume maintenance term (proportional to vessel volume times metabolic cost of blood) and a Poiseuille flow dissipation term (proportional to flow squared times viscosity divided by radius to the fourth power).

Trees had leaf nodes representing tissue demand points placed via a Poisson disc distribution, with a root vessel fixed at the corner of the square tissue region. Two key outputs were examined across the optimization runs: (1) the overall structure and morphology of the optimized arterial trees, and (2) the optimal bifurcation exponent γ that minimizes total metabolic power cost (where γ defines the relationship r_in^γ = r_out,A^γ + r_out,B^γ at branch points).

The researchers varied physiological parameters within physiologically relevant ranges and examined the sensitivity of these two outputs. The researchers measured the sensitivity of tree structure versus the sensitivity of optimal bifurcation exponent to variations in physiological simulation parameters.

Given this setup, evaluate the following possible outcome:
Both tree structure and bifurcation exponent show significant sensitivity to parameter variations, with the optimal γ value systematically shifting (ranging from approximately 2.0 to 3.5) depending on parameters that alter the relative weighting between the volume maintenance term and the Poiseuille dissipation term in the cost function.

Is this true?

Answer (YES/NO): NO